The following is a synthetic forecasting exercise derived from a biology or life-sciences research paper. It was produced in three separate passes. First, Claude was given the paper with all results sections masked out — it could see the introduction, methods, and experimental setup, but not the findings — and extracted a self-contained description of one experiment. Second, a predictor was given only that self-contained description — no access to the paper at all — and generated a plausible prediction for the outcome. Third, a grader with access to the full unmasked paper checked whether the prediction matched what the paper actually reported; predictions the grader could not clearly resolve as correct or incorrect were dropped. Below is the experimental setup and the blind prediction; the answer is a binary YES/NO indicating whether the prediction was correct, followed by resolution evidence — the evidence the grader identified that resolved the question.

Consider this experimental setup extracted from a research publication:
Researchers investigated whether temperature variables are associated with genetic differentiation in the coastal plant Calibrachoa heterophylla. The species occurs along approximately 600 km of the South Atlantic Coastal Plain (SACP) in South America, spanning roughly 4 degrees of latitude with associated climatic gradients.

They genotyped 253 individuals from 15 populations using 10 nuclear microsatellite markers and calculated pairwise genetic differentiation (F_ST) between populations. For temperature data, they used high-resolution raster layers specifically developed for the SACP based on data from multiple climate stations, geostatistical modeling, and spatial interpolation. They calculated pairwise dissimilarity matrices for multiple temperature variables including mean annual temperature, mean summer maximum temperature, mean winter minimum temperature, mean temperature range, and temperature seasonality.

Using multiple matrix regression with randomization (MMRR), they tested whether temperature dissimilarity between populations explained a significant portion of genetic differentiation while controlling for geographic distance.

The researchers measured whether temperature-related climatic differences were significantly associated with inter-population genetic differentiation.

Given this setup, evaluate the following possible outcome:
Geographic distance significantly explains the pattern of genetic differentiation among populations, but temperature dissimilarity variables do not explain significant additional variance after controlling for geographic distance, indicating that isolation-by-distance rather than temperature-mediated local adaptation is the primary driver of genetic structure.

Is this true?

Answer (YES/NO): YES